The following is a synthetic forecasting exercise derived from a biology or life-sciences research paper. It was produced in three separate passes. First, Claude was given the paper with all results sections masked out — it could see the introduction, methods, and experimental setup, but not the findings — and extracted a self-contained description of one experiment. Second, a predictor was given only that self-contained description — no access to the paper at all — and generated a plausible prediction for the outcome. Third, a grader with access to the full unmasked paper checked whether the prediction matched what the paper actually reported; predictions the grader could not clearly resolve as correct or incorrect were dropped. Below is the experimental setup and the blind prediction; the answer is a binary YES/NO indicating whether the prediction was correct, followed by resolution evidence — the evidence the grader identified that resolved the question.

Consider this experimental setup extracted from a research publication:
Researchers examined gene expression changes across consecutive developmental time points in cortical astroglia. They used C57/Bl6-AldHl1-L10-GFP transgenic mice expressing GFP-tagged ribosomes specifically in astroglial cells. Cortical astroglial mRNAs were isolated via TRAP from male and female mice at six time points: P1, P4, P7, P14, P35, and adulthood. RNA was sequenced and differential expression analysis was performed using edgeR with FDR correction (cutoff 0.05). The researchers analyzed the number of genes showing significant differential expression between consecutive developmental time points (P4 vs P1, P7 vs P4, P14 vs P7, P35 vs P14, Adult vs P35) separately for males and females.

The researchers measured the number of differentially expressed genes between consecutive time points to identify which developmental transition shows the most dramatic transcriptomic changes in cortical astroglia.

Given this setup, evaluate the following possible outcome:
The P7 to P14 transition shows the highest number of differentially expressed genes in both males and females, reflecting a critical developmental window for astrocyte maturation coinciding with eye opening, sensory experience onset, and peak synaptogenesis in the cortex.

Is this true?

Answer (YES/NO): YES